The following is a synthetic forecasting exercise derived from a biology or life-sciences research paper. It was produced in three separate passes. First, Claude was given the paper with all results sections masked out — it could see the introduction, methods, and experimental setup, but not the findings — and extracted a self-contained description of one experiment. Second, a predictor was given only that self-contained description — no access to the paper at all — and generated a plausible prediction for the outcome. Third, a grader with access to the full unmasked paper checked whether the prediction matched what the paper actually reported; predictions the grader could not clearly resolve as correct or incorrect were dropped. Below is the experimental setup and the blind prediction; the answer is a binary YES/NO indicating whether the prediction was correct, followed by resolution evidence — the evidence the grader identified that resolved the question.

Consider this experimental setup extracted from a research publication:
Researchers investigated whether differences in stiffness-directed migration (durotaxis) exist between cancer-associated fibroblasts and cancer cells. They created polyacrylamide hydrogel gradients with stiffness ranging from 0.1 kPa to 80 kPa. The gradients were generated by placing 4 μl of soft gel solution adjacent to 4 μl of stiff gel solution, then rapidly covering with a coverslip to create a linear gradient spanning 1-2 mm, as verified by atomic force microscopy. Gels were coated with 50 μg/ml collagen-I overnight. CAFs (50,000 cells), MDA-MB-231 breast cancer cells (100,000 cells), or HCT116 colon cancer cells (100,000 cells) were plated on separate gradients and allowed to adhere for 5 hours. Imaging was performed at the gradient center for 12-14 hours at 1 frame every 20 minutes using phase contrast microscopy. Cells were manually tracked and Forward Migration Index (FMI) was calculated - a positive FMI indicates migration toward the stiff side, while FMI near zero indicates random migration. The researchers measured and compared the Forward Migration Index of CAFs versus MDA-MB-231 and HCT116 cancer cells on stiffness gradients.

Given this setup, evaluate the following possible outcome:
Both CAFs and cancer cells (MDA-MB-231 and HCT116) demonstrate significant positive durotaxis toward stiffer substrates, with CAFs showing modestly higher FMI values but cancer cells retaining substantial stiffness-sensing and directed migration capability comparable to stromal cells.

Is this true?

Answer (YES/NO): NO